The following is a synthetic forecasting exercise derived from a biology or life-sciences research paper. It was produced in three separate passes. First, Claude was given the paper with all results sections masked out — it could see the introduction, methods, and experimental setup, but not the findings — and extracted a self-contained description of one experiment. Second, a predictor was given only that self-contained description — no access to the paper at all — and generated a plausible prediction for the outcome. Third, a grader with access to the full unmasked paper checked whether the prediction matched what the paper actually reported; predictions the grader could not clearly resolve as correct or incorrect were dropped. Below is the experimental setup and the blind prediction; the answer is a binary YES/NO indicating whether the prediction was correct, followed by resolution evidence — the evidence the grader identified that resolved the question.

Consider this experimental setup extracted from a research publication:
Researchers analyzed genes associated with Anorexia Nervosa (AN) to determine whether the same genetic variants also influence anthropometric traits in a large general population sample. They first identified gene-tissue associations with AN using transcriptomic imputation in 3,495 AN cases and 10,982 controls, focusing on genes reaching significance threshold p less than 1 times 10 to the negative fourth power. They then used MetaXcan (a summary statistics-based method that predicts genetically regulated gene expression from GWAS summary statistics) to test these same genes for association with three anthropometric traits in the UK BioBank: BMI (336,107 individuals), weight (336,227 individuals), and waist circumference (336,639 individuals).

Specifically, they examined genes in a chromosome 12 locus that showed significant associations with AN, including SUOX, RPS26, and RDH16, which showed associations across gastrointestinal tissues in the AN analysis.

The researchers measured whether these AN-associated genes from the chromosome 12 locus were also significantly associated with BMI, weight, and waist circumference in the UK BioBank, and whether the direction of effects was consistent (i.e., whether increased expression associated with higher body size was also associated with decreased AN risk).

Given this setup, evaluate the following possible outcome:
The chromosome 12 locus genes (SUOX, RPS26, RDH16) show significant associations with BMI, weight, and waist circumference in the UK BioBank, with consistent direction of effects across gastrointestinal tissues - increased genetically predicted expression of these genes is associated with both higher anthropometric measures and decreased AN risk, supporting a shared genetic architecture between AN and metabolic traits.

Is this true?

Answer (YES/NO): NO